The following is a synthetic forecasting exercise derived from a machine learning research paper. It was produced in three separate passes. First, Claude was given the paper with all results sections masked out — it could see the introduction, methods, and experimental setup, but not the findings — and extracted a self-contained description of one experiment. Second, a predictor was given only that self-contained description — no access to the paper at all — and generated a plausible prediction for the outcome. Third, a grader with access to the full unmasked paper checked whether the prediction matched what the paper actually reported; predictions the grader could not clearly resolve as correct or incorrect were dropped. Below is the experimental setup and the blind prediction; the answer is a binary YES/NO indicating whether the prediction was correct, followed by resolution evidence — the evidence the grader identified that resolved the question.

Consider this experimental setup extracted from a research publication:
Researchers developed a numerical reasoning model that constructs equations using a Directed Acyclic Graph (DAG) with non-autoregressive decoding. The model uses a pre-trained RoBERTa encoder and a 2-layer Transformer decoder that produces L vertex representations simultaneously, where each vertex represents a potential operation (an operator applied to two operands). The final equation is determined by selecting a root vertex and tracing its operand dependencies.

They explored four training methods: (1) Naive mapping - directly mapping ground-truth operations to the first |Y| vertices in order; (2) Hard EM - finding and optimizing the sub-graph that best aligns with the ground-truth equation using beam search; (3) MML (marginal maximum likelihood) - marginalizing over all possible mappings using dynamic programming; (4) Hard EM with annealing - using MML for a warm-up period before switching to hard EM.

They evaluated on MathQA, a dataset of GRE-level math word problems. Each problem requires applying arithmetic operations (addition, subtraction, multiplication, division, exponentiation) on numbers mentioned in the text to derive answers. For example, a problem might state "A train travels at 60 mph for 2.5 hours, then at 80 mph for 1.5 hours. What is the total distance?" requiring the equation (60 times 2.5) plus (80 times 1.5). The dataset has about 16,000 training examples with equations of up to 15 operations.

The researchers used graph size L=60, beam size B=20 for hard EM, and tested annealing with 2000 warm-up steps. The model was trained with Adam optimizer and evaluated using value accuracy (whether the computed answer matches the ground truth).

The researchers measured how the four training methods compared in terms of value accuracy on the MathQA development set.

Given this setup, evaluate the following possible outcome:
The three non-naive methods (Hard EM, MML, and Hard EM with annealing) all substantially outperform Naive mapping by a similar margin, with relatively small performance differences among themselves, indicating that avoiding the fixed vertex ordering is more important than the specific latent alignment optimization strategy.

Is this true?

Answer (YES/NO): NO